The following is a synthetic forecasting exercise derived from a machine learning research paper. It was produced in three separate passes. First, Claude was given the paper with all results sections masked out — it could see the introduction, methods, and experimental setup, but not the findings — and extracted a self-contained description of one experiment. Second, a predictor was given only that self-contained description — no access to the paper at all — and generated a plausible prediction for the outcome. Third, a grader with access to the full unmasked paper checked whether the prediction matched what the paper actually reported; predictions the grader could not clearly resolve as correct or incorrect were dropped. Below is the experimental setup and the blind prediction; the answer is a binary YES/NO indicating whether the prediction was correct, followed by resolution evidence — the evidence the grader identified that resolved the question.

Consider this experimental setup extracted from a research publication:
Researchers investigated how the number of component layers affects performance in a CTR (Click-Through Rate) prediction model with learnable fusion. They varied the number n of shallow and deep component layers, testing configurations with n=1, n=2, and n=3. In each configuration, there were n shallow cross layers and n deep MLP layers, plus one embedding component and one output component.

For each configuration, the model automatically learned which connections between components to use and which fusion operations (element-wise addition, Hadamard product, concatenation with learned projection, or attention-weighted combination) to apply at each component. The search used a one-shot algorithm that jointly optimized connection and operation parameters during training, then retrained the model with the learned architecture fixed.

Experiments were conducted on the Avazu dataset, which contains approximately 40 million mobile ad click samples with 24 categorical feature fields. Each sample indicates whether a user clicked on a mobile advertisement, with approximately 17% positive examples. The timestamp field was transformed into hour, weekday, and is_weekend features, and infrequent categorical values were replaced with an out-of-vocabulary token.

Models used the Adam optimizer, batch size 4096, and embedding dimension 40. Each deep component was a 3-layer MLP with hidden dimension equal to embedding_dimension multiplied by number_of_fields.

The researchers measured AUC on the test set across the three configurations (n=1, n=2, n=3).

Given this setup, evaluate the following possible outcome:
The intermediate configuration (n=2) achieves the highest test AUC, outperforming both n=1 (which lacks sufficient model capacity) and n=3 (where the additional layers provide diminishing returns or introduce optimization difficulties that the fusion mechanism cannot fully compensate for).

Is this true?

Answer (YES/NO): NO